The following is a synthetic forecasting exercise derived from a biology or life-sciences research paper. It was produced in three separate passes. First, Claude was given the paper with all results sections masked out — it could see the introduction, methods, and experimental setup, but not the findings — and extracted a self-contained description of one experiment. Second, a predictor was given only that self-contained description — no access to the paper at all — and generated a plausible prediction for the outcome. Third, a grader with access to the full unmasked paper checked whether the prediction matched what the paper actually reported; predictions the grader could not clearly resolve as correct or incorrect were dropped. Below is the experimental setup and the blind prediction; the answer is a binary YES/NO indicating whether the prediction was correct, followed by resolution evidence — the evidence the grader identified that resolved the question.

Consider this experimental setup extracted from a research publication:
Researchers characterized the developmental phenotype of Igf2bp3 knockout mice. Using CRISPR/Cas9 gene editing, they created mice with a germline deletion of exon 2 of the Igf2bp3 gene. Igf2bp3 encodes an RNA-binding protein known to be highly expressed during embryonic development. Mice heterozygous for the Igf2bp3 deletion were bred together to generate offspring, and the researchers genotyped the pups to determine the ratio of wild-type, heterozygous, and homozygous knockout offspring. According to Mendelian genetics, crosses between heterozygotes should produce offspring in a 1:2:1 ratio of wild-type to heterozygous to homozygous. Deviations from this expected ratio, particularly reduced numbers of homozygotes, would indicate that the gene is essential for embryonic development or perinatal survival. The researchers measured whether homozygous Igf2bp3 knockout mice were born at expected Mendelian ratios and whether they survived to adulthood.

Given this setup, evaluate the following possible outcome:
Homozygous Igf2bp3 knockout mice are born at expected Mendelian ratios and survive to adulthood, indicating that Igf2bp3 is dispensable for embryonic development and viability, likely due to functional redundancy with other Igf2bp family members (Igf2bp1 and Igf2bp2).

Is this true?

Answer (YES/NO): NO